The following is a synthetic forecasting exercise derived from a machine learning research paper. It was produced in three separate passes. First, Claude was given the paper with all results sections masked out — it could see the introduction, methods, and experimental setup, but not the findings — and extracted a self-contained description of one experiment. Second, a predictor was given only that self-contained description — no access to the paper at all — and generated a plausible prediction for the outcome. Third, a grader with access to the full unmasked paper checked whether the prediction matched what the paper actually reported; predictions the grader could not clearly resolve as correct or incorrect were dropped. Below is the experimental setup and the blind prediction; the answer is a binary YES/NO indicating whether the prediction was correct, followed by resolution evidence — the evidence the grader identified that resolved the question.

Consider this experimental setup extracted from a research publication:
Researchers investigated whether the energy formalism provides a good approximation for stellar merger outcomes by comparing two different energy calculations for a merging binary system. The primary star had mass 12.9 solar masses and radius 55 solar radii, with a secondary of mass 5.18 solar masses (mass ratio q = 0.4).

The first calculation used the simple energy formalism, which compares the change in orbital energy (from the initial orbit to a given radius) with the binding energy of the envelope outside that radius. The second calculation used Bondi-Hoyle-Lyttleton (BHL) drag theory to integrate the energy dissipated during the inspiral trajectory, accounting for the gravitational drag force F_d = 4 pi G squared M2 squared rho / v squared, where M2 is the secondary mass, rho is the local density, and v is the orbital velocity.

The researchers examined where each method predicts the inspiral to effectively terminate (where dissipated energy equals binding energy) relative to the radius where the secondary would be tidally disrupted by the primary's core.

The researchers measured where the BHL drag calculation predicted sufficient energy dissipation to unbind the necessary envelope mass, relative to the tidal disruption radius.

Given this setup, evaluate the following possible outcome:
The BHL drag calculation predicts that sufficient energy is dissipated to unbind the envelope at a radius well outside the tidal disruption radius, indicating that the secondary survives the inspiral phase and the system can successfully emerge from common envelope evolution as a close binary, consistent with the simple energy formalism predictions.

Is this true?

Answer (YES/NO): NO